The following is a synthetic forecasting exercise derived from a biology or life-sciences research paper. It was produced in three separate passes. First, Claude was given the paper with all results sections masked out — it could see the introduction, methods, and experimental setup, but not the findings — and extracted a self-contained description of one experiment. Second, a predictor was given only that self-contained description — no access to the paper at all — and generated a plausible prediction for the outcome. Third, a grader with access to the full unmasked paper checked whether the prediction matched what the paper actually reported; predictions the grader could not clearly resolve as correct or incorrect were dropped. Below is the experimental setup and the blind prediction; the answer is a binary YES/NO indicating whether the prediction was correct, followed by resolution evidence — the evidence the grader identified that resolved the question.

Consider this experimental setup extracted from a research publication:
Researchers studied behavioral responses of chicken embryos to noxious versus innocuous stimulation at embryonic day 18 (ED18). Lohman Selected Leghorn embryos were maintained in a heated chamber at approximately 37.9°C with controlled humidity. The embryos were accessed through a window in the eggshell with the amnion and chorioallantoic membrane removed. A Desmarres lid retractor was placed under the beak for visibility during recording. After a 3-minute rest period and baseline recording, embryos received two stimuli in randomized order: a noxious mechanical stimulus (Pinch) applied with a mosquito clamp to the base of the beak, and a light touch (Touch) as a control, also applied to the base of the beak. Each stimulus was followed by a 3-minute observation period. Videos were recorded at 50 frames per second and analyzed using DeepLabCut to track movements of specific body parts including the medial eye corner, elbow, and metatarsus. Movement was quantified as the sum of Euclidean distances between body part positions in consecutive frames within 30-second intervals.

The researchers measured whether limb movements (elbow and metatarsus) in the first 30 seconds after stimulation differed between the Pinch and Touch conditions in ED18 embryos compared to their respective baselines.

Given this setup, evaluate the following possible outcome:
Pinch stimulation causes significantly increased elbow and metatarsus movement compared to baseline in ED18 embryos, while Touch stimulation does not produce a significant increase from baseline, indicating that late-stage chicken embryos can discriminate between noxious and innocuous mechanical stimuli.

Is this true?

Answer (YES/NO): YES